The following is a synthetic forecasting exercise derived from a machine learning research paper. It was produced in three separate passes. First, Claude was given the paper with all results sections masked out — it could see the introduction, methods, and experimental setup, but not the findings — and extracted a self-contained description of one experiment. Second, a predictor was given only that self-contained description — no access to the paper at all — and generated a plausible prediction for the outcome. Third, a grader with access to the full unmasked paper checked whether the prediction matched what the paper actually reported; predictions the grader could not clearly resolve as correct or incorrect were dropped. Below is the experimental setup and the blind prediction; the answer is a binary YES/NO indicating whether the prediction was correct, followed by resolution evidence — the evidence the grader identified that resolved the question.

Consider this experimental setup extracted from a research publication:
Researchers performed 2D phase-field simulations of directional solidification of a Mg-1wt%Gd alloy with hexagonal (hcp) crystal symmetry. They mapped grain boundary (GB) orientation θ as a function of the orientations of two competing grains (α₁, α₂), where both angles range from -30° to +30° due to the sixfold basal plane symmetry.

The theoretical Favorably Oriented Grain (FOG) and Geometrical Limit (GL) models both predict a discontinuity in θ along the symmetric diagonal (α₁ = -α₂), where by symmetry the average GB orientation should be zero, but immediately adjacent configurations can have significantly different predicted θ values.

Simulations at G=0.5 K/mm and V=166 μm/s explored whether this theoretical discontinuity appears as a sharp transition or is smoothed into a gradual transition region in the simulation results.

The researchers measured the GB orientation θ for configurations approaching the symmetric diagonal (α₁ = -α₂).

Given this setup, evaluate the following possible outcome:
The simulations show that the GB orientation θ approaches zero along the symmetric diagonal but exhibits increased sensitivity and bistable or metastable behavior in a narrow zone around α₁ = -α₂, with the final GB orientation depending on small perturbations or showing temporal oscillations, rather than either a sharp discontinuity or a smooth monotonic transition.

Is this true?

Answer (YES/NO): NO